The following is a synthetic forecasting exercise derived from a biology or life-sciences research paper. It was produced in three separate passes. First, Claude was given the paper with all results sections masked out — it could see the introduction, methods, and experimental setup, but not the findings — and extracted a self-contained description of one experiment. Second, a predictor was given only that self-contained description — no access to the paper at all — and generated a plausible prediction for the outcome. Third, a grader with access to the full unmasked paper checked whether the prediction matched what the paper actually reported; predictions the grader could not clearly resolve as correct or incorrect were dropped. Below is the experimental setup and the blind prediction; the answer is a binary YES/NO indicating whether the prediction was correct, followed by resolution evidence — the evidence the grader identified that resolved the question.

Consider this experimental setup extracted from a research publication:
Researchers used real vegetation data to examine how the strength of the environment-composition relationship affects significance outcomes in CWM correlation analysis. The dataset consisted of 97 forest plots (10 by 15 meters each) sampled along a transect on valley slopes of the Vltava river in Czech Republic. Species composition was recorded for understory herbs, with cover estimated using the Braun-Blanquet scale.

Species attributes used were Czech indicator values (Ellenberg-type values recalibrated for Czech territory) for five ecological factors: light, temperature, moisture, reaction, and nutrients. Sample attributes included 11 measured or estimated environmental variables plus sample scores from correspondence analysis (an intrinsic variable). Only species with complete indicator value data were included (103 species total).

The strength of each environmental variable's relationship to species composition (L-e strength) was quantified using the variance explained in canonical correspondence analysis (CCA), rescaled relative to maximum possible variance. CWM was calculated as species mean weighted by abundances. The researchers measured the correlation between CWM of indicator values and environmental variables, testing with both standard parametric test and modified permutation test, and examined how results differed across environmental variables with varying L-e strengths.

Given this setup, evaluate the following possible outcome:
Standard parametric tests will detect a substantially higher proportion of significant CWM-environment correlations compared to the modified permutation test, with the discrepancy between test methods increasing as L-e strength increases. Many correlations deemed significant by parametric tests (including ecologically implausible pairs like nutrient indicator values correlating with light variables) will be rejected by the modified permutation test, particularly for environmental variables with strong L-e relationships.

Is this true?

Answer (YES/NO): NO